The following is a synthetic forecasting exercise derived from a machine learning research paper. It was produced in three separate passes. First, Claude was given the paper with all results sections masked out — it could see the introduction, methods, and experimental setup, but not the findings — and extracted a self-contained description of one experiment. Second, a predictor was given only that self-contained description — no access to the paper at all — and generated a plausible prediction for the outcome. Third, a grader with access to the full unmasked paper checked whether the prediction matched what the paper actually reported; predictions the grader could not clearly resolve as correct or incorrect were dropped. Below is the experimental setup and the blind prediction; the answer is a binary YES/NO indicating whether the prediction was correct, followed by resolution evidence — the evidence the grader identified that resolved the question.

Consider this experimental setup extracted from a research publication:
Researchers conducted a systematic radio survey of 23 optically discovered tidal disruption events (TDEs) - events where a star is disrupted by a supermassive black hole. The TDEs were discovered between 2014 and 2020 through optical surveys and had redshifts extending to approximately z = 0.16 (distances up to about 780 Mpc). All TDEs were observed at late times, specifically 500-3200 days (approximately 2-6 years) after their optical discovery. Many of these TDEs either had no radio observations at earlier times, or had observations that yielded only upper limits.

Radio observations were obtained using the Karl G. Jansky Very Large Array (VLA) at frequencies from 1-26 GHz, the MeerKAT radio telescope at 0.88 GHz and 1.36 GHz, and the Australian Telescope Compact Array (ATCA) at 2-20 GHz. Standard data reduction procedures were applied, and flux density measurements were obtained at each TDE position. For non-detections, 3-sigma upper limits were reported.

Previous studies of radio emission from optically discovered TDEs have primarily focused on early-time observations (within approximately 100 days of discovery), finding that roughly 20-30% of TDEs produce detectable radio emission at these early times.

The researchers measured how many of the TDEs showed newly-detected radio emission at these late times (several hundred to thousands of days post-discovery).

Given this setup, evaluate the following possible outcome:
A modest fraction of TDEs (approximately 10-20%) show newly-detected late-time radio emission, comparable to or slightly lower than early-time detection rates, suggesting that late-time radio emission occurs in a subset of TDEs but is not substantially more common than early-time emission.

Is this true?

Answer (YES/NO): NO